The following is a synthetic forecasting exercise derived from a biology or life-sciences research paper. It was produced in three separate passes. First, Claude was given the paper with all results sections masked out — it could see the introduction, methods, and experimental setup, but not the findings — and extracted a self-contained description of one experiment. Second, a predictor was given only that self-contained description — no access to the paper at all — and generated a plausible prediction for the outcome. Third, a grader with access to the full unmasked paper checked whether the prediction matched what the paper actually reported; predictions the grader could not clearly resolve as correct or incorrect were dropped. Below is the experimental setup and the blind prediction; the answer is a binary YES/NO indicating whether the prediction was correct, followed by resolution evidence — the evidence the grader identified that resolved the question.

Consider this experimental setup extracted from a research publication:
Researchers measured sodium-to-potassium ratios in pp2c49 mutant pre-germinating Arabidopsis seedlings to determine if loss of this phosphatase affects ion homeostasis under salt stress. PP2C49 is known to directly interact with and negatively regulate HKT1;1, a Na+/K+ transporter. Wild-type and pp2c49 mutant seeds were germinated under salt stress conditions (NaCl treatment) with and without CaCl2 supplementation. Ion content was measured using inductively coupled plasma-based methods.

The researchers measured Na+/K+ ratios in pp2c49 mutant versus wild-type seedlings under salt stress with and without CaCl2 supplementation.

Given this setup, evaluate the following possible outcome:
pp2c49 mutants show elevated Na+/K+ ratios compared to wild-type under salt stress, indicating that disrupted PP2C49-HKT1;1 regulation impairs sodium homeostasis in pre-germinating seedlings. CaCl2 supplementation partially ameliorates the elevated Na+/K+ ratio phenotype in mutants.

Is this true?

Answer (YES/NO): NO